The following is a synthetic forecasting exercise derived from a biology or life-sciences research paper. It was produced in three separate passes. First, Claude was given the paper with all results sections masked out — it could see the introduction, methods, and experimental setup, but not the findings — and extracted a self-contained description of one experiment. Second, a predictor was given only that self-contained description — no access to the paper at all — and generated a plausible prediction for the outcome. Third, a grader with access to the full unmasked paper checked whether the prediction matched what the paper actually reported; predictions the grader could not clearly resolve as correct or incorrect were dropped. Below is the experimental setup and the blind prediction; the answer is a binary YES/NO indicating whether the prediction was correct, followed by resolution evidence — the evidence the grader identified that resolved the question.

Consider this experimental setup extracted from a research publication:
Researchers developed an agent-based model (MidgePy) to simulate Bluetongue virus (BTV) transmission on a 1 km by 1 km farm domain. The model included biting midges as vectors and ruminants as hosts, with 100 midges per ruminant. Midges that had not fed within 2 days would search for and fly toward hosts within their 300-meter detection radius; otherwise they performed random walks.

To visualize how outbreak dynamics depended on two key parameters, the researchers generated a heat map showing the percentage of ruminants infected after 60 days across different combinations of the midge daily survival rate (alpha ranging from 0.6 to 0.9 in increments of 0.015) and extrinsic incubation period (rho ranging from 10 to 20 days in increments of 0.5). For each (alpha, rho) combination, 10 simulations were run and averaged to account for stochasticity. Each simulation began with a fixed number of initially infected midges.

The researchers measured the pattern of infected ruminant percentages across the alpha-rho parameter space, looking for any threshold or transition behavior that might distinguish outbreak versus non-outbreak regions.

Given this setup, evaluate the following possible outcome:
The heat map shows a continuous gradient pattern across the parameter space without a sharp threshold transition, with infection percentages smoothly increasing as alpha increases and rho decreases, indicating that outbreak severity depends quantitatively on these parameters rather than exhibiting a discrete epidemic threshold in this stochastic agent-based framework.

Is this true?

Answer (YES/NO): NO